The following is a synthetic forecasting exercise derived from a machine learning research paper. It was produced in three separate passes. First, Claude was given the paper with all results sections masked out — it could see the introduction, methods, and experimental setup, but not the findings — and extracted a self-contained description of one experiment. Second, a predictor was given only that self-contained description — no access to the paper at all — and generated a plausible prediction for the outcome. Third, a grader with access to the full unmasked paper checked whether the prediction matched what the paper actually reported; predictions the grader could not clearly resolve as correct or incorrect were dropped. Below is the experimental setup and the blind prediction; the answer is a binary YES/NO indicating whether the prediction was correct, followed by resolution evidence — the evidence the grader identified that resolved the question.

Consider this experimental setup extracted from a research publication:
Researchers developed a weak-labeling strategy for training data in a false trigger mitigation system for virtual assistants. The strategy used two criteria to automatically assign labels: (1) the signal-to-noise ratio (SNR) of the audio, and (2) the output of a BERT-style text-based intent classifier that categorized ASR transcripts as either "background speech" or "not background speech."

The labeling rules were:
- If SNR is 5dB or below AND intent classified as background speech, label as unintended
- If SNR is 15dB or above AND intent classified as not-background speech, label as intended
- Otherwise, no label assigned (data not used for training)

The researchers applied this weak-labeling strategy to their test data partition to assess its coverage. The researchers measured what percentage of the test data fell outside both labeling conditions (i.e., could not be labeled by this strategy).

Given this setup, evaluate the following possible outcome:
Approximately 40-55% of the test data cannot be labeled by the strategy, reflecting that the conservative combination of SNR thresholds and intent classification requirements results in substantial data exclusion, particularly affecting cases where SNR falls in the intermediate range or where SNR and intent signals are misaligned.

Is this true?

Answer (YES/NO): NO